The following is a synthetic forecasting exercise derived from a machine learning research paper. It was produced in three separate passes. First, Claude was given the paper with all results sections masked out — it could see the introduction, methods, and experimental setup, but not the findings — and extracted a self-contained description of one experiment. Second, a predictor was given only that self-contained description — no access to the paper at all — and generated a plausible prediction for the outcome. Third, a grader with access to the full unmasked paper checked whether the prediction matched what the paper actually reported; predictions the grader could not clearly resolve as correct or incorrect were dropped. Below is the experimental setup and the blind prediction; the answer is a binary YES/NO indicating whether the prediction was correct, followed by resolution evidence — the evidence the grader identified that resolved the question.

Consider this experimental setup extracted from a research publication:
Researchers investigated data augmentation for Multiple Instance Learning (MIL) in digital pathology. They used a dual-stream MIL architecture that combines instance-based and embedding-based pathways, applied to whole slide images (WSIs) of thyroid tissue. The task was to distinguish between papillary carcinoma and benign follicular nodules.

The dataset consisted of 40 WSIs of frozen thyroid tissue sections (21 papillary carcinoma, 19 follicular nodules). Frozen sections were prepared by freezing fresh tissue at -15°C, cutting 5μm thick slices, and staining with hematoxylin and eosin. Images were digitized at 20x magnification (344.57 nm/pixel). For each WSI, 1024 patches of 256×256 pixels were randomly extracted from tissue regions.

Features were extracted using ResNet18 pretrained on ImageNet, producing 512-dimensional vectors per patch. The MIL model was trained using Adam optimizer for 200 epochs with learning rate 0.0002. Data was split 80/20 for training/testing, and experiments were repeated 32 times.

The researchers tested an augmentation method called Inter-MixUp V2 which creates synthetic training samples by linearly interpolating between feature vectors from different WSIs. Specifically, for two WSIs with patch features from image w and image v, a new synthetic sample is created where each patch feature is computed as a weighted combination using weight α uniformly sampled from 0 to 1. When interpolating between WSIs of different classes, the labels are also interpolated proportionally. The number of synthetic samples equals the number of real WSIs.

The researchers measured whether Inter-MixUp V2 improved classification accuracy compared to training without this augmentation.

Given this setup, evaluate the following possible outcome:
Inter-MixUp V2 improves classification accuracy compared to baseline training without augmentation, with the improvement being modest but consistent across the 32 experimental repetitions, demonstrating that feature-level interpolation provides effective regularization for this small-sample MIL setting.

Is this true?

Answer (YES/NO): NO